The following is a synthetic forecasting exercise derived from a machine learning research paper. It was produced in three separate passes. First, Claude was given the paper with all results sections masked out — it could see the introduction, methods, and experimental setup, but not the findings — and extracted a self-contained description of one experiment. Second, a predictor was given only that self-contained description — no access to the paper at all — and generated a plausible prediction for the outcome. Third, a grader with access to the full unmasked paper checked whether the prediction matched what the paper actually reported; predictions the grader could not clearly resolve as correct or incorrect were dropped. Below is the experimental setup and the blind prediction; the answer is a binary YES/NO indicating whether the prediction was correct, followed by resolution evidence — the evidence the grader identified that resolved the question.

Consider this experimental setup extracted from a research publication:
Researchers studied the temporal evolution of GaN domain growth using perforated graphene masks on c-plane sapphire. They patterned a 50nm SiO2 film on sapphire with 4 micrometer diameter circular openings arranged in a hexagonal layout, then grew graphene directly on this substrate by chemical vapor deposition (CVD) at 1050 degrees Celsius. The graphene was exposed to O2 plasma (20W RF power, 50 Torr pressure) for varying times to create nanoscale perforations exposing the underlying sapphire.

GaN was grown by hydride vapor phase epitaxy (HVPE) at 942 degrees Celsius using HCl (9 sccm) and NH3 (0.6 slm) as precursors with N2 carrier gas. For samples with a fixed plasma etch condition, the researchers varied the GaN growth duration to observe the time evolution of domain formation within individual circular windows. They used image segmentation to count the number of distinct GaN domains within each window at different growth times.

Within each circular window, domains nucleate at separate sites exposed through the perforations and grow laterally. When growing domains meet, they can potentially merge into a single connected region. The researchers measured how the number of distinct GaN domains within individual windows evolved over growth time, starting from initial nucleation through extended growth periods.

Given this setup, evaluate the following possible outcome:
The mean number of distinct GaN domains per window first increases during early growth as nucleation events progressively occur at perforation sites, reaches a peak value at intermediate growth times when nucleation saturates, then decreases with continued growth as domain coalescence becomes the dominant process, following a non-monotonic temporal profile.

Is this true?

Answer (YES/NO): YES